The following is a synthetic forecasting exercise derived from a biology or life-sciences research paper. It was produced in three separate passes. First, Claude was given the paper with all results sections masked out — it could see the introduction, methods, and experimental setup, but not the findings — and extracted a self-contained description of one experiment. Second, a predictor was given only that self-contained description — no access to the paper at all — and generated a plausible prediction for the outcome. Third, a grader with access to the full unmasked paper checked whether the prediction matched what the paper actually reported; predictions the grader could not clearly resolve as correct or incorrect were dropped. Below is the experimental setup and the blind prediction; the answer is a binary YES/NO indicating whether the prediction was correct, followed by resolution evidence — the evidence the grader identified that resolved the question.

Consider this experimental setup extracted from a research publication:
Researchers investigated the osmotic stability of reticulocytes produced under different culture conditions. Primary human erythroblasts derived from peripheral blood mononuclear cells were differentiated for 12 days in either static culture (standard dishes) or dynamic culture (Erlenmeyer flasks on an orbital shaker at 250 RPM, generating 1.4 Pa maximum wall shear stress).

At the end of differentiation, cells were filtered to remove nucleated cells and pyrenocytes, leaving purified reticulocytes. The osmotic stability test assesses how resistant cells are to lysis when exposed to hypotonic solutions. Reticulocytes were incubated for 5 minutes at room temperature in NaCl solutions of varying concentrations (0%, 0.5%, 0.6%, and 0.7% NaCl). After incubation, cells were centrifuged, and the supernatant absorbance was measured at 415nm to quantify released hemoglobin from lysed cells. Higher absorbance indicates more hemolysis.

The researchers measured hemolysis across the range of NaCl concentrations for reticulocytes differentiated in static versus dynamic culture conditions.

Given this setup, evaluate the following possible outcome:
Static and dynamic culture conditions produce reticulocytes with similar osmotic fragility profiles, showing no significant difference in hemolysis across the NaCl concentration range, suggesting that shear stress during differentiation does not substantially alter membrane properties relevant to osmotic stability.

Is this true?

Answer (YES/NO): NO